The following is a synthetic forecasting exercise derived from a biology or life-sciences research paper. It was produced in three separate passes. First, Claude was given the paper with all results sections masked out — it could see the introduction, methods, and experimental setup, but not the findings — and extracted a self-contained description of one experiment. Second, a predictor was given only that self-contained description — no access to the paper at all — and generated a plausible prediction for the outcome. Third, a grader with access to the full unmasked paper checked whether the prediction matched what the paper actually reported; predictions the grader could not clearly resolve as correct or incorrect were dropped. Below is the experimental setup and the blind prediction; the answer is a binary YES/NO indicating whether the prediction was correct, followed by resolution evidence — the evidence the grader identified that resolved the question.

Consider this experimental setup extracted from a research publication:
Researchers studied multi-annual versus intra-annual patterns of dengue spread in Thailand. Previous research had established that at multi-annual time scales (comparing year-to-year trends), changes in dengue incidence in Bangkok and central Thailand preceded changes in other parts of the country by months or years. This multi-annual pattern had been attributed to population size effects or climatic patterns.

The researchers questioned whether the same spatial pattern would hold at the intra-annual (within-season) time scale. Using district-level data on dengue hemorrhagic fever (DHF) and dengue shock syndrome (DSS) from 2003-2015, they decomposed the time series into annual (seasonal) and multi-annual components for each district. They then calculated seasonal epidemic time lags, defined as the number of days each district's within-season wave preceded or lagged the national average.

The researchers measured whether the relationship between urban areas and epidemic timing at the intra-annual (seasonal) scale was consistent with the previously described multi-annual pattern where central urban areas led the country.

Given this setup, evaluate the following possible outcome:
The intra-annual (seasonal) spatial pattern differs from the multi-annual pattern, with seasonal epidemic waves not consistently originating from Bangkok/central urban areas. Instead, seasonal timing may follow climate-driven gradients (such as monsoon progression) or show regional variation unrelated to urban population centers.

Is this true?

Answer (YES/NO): NO